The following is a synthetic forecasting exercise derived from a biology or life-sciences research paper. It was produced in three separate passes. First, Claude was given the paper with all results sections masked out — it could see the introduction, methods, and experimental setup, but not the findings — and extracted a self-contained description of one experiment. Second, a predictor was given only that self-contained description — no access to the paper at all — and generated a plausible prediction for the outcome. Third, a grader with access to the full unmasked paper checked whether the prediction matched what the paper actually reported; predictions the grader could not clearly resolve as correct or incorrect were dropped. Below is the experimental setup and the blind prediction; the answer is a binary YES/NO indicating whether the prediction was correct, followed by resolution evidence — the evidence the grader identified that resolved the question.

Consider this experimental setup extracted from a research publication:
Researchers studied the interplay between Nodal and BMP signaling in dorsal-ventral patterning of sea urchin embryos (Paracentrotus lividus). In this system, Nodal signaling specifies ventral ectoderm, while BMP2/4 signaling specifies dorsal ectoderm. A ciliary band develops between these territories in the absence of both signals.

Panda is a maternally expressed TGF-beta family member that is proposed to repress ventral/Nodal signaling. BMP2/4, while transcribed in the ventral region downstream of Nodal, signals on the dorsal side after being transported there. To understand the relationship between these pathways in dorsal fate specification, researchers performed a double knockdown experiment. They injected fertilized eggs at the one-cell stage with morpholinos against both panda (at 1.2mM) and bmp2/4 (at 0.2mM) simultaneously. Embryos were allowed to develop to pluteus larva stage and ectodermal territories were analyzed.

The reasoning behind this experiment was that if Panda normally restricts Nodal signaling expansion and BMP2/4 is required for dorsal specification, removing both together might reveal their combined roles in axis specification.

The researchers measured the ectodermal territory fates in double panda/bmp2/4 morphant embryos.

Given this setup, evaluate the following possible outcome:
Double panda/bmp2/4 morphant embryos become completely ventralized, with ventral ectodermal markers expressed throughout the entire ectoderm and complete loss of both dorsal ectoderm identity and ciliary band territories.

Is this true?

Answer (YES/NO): YES